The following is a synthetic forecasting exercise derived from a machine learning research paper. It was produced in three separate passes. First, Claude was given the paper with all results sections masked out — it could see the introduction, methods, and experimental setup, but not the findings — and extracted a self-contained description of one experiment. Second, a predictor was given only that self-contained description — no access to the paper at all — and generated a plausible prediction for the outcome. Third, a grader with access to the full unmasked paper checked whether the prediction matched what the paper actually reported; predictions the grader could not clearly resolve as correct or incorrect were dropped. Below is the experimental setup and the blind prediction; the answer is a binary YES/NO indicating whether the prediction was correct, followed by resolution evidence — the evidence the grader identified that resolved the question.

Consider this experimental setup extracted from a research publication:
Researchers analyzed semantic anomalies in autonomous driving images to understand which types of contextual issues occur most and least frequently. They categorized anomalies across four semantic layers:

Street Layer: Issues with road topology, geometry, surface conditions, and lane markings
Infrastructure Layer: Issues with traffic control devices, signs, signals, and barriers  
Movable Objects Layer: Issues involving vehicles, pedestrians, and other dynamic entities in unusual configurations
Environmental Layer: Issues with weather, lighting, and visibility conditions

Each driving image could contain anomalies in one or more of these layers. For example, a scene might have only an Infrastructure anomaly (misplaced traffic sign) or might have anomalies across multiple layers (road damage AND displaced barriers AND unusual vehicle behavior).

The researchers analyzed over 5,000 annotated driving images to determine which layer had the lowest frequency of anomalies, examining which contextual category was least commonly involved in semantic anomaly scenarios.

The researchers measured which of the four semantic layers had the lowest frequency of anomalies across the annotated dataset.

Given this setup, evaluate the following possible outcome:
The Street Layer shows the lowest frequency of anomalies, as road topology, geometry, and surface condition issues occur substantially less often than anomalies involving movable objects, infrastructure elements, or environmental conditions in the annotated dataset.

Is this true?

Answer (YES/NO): NO